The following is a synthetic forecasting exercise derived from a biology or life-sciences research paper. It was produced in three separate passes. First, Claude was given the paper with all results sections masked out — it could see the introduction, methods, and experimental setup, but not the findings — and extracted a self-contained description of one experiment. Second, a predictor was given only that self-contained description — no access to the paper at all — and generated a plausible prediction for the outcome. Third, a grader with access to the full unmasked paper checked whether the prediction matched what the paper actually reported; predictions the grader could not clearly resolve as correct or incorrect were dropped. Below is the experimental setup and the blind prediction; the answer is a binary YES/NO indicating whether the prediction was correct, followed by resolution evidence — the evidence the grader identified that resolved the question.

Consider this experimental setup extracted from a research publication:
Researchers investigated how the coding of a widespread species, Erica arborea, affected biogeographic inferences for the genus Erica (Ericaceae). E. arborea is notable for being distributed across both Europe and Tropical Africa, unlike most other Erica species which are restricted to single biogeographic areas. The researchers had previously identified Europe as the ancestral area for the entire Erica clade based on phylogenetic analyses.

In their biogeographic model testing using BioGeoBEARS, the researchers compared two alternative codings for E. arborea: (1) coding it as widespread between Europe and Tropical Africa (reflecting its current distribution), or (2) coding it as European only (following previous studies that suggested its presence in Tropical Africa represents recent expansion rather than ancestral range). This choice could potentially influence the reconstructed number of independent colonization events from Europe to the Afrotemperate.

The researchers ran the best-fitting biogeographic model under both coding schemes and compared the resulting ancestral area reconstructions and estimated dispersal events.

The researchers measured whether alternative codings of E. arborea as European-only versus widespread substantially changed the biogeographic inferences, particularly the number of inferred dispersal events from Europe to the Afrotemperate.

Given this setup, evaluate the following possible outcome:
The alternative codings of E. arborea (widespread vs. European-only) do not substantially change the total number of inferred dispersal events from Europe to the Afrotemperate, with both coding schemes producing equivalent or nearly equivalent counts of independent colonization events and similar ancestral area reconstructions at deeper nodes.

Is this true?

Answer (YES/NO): NO